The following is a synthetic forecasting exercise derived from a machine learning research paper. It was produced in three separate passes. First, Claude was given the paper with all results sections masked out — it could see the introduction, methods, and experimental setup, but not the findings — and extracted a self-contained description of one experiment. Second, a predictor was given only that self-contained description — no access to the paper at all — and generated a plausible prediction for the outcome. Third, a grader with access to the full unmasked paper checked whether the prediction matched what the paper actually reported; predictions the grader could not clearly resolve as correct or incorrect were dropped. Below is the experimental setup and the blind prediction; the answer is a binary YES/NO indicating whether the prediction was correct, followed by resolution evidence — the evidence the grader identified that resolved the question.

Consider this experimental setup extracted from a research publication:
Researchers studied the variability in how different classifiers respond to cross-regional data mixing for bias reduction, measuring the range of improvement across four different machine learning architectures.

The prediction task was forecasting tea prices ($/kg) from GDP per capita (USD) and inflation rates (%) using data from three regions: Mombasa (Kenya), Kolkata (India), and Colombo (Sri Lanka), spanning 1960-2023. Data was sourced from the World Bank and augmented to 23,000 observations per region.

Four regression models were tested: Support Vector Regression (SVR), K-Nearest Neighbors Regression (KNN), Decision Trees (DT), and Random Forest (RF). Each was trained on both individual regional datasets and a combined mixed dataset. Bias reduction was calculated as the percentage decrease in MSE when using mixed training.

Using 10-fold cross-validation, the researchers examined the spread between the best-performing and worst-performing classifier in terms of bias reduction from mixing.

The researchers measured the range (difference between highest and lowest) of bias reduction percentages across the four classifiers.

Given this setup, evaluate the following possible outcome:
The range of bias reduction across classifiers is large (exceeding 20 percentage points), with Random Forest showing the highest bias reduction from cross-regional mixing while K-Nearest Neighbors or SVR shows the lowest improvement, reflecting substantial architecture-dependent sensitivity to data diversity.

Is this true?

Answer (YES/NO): NO